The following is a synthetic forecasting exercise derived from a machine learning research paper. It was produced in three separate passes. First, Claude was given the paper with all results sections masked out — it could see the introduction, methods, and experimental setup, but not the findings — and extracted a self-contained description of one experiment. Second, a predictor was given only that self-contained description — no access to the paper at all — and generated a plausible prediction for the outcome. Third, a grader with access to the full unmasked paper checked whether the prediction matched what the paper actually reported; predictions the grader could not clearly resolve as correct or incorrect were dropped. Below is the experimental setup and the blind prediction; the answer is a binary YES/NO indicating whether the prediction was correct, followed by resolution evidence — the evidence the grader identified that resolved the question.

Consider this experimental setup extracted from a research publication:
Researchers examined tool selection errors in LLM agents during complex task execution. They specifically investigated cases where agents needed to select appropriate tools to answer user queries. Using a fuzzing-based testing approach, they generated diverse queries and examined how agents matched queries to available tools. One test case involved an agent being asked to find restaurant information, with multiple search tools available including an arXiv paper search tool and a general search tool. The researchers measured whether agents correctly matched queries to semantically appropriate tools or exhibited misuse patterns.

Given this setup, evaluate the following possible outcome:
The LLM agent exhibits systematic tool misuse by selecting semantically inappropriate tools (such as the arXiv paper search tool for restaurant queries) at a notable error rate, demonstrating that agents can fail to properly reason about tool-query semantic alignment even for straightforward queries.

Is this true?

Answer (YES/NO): YES